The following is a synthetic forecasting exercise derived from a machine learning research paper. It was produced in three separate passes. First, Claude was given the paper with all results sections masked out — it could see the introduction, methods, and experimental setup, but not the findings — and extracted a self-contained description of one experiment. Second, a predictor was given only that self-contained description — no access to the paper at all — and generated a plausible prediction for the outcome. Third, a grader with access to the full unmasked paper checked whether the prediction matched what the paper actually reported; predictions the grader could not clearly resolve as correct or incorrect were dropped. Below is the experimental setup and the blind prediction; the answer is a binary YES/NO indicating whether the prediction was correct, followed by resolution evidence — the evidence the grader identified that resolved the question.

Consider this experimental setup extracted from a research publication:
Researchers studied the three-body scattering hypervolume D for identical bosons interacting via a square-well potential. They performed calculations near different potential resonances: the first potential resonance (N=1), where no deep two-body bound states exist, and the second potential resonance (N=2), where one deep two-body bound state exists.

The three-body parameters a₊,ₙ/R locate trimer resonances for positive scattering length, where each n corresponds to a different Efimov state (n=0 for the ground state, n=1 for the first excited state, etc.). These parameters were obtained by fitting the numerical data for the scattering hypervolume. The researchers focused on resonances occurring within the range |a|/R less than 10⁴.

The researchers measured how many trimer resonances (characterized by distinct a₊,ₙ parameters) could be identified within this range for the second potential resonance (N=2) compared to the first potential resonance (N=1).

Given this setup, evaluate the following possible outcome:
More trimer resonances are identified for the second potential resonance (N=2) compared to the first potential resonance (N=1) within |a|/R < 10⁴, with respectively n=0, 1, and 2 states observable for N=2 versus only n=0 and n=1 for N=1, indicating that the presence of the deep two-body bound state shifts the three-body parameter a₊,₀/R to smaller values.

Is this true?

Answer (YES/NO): NO